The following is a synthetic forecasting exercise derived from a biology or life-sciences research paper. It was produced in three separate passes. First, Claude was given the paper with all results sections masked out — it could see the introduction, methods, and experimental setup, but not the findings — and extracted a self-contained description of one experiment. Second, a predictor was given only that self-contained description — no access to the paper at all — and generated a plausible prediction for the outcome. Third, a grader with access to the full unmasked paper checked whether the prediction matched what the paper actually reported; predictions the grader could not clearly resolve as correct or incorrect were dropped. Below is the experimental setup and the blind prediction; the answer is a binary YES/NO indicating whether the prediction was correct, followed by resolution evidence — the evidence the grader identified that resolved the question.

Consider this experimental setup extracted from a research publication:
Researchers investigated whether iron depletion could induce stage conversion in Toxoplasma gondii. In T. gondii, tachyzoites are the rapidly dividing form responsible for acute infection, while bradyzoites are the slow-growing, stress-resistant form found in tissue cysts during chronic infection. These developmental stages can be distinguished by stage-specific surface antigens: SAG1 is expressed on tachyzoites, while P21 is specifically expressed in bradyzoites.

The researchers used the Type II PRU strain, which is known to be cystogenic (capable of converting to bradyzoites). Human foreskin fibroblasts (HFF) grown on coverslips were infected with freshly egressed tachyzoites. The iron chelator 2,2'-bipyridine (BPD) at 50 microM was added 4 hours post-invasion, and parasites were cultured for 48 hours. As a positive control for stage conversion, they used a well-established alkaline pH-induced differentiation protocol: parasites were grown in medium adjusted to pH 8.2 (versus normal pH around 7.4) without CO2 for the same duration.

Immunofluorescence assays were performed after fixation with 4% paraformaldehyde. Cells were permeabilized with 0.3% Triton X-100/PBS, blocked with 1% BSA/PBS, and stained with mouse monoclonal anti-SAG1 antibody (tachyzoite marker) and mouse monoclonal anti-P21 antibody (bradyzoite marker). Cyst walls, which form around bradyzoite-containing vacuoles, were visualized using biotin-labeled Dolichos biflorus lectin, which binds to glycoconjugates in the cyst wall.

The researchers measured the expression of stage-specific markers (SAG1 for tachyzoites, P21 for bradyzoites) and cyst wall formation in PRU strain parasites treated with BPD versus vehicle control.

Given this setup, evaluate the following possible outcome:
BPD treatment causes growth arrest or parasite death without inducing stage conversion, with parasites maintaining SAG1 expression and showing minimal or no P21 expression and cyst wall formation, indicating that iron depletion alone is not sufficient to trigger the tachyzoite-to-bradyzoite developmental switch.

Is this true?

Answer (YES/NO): NO